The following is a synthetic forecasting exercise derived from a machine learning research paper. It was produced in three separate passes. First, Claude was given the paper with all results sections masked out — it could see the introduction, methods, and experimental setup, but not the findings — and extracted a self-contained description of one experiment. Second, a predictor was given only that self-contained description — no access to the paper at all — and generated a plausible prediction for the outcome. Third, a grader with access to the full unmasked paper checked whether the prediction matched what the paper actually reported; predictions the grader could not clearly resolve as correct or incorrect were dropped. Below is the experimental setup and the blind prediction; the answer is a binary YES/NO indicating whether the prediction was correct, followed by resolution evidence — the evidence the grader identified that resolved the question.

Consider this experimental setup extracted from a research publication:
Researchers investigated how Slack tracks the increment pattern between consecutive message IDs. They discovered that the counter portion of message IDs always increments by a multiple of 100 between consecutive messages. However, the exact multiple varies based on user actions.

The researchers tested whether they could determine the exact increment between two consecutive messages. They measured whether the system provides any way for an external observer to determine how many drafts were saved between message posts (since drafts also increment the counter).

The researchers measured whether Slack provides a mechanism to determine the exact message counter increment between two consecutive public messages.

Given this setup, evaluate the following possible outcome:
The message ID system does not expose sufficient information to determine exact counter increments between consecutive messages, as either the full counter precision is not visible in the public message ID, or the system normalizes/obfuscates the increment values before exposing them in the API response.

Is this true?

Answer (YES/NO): NO